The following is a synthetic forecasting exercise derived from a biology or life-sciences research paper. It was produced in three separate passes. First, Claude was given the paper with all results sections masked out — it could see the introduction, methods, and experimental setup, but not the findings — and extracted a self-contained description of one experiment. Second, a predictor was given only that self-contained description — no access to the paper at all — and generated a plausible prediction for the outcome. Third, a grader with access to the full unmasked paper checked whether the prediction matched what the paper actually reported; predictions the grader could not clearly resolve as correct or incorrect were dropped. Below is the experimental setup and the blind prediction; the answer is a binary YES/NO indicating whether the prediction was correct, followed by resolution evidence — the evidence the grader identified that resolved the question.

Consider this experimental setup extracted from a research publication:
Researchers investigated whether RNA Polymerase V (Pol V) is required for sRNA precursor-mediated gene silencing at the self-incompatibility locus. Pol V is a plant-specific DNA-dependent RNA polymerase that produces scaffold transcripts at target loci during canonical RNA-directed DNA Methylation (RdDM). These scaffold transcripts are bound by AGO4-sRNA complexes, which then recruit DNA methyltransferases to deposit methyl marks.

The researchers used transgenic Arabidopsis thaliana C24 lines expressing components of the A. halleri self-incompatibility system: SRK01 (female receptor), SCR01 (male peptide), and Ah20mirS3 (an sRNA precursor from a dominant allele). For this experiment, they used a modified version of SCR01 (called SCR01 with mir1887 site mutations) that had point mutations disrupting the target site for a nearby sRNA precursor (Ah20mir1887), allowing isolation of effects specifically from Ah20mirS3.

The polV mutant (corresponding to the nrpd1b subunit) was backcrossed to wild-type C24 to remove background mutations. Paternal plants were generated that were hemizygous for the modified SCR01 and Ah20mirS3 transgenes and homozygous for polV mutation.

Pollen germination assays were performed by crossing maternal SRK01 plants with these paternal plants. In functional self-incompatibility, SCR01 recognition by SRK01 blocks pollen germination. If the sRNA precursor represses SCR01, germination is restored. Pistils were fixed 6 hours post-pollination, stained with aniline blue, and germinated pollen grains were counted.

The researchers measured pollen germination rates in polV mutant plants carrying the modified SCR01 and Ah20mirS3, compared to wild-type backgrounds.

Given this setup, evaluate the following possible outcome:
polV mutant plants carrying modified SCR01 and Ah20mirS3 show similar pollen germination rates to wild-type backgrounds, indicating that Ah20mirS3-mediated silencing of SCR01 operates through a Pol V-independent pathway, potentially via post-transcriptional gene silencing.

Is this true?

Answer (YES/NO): NO